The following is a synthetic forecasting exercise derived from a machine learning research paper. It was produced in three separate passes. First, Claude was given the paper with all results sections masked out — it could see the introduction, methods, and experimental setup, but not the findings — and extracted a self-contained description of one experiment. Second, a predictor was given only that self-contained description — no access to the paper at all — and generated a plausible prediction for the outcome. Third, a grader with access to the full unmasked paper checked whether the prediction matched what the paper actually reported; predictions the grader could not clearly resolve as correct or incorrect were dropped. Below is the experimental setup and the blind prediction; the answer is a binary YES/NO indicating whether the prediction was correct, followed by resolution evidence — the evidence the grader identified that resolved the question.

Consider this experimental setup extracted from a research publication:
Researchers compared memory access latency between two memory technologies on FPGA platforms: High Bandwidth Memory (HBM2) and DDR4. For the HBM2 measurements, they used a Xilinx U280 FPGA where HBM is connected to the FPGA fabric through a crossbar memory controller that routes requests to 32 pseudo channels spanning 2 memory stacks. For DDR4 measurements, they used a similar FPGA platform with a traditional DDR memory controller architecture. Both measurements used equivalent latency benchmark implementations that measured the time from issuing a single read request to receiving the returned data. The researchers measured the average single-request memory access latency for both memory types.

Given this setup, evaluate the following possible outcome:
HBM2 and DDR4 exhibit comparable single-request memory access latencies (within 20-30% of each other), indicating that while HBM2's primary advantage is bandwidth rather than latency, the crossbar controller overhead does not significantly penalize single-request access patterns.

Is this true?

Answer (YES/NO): NO